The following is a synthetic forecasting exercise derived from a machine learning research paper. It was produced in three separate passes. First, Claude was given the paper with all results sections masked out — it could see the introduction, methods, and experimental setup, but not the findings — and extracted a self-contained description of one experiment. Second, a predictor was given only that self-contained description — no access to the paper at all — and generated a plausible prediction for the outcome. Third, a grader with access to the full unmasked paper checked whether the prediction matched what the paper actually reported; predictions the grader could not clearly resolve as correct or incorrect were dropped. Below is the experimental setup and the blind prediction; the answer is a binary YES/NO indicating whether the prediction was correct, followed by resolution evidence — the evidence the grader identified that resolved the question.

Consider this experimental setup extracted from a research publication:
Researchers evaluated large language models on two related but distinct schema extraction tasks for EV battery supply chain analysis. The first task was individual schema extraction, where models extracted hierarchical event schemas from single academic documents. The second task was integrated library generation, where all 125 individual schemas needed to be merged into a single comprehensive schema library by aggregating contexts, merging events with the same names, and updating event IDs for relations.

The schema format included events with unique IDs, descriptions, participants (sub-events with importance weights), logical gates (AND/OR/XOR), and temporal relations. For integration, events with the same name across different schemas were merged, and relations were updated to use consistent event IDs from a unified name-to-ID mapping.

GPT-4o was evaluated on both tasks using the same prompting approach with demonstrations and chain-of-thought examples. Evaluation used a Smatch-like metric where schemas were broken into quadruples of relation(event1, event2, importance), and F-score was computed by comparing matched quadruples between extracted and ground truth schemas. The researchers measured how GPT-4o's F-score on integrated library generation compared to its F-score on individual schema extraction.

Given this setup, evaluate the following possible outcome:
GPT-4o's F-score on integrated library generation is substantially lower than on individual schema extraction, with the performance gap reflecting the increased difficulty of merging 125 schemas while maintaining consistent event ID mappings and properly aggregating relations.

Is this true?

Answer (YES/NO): YES